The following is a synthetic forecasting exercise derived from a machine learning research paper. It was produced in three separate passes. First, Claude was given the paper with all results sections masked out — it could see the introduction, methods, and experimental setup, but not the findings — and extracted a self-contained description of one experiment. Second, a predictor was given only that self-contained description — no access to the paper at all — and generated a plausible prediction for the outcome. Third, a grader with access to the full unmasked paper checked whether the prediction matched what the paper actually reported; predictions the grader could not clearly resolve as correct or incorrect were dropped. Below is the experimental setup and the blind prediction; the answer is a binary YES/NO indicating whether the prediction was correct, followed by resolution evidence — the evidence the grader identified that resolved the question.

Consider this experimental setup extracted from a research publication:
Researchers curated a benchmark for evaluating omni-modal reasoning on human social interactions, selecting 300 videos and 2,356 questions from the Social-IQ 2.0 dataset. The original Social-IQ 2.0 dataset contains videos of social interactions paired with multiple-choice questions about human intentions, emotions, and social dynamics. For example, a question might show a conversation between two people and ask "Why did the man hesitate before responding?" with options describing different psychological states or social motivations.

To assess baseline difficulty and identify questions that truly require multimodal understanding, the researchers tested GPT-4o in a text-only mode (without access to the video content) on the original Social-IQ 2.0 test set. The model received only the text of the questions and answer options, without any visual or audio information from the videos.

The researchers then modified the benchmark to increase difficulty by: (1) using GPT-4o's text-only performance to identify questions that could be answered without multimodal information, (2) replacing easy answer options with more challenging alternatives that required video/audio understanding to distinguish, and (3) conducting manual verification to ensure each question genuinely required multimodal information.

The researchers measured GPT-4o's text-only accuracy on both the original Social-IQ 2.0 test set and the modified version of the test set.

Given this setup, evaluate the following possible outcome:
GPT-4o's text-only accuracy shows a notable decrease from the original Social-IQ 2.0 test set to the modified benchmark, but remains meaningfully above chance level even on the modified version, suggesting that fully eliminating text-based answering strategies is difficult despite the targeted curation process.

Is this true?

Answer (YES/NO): YES